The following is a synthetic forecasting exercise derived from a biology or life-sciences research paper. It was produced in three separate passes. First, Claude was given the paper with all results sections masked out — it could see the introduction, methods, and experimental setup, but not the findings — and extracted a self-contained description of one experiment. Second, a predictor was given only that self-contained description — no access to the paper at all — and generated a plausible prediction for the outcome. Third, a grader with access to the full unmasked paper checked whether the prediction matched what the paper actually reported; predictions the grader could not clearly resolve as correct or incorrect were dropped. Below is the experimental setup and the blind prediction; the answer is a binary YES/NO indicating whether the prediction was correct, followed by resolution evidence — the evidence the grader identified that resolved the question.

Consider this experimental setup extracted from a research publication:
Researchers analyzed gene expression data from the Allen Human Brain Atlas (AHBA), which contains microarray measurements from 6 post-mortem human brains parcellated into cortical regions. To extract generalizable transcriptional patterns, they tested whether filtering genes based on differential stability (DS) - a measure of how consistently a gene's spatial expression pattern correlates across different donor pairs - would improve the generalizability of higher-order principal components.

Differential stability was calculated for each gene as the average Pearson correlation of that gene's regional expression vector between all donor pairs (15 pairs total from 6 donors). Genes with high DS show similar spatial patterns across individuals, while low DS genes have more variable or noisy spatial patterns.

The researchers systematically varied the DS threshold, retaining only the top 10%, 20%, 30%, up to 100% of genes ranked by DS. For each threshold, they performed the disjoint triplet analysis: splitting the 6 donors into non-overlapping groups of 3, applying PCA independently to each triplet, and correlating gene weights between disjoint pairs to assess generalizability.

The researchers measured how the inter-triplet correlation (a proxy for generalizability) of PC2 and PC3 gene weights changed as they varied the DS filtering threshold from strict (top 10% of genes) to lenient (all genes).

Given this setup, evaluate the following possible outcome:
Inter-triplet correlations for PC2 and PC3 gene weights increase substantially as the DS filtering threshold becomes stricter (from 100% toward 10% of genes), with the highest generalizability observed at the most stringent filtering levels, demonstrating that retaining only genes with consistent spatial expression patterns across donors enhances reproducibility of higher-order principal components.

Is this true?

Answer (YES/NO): YES